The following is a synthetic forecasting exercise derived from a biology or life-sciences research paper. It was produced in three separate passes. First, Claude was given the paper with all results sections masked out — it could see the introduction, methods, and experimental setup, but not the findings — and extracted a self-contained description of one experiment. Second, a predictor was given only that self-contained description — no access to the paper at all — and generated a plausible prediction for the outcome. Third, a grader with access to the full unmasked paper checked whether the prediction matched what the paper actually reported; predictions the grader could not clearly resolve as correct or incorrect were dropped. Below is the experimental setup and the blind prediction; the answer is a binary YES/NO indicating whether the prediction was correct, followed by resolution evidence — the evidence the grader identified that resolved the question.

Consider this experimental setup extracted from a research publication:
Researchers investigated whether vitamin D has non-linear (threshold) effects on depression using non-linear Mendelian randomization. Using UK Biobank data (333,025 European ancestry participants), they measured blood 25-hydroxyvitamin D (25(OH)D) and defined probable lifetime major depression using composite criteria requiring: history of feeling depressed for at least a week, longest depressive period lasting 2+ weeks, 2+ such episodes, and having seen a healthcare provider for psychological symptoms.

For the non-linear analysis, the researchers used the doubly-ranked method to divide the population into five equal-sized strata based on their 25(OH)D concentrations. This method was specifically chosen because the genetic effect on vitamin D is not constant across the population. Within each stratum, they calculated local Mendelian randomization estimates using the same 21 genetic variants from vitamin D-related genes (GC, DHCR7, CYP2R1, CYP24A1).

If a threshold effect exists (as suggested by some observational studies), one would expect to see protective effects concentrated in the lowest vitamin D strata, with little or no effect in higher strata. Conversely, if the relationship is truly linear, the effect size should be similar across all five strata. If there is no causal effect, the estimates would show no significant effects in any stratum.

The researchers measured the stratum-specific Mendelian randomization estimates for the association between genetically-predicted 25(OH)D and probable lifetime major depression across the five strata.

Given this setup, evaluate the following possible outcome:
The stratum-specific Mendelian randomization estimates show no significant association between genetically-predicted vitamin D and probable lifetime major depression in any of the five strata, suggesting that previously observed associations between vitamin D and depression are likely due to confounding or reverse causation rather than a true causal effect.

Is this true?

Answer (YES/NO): NO